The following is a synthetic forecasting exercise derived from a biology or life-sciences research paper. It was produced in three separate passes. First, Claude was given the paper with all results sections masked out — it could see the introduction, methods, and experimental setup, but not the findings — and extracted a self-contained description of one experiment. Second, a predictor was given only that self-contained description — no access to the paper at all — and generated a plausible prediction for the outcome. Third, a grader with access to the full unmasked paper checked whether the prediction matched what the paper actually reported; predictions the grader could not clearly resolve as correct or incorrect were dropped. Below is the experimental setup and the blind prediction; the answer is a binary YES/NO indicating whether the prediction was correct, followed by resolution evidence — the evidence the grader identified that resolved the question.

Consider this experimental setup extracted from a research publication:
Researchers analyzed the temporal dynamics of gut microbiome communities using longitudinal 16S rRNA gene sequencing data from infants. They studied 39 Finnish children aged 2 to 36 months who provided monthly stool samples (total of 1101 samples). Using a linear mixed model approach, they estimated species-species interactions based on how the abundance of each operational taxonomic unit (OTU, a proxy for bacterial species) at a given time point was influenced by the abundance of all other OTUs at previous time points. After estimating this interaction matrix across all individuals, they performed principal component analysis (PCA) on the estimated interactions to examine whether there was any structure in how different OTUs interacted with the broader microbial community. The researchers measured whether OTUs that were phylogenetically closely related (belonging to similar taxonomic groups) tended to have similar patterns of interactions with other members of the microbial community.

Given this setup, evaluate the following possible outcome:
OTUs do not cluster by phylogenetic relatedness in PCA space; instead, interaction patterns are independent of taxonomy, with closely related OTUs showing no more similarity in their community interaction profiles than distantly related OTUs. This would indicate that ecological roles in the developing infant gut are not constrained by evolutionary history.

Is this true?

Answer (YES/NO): NO